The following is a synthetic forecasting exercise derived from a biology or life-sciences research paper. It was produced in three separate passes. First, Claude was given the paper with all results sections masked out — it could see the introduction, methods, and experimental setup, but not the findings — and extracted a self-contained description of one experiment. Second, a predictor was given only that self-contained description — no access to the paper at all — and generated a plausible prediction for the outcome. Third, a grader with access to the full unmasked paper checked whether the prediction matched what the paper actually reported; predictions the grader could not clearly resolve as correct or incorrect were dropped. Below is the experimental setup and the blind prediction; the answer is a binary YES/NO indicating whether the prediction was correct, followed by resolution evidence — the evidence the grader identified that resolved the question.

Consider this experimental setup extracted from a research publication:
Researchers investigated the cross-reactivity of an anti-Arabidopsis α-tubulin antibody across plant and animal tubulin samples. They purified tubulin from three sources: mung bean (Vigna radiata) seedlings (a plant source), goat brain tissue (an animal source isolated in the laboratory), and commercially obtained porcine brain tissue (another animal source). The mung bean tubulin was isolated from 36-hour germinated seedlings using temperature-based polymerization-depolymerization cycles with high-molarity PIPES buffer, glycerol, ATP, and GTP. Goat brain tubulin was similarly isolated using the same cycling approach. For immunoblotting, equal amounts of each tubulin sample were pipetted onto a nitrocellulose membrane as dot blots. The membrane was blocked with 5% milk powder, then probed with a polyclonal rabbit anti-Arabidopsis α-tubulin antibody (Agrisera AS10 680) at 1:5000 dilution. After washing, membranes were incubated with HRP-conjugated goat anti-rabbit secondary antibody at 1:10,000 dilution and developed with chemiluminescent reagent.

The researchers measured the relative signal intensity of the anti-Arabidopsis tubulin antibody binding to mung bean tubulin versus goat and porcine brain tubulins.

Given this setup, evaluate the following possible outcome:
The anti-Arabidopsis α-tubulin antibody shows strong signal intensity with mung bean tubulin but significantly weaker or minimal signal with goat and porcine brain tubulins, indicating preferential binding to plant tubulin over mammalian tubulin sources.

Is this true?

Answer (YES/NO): NO